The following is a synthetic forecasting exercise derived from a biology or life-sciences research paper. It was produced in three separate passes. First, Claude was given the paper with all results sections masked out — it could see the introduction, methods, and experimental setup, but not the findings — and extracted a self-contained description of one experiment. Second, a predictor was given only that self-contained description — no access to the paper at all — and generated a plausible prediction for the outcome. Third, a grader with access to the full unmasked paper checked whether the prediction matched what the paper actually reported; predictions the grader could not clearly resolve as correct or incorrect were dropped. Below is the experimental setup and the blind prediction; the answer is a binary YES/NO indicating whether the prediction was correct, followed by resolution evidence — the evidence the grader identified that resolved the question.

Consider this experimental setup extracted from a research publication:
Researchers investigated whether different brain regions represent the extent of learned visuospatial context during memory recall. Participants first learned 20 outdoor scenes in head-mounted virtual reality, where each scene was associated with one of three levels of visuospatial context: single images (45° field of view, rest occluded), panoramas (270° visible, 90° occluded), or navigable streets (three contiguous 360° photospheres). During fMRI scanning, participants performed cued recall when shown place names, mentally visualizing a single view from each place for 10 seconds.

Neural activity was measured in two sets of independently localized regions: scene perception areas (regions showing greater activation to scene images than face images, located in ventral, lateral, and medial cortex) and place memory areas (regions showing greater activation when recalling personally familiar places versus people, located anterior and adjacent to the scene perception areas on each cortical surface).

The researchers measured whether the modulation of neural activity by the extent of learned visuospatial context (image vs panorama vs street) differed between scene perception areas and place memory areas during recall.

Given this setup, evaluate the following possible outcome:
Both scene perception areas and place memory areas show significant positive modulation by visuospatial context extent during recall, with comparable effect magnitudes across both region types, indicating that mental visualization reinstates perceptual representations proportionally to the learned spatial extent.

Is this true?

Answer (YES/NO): NO